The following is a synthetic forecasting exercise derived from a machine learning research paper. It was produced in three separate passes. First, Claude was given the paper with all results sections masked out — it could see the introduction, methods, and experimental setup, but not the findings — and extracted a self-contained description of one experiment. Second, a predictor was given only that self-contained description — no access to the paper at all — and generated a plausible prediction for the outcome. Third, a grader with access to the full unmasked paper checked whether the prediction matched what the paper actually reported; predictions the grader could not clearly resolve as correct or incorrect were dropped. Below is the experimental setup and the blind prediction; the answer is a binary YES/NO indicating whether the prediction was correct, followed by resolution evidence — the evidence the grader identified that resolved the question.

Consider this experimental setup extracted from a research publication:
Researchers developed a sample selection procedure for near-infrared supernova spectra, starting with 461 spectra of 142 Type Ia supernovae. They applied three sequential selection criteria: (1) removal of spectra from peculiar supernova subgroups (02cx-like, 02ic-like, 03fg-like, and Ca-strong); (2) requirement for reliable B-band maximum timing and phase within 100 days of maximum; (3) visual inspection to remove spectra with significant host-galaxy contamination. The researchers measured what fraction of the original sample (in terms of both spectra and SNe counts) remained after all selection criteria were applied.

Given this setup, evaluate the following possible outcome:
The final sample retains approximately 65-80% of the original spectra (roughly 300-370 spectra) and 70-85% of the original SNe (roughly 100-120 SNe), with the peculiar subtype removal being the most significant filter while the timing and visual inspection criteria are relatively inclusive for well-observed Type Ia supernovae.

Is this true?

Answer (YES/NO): NO